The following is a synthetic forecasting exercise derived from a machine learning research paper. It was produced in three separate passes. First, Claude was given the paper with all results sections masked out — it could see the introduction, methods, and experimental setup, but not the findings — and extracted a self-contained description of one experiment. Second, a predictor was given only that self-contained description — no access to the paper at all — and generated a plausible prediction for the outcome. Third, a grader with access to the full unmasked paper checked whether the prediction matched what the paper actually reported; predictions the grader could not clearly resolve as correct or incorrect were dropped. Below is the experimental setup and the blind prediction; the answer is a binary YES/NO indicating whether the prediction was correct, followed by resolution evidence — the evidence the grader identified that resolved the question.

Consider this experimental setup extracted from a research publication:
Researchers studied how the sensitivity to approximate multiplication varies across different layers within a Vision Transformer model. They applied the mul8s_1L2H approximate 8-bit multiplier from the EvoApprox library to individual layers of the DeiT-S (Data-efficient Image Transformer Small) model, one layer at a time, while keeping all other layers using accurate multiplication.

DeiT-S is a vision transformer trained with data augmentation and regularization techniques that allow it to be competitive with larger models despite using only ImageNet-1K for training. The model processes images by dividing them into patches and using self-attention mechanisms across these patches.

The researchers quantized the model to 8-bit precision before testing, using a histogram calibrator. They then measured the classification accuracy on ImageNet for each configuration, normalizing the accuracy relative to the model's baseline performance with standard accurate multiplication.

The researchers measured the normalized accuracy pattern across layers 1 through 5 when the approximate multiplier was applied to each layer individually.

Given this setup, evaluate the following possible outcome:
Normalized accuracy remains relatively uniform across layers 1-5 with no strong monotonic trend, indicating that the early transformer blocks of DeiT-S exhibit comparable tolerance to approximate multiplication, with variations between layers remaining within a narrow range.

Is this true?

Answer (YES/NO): NO